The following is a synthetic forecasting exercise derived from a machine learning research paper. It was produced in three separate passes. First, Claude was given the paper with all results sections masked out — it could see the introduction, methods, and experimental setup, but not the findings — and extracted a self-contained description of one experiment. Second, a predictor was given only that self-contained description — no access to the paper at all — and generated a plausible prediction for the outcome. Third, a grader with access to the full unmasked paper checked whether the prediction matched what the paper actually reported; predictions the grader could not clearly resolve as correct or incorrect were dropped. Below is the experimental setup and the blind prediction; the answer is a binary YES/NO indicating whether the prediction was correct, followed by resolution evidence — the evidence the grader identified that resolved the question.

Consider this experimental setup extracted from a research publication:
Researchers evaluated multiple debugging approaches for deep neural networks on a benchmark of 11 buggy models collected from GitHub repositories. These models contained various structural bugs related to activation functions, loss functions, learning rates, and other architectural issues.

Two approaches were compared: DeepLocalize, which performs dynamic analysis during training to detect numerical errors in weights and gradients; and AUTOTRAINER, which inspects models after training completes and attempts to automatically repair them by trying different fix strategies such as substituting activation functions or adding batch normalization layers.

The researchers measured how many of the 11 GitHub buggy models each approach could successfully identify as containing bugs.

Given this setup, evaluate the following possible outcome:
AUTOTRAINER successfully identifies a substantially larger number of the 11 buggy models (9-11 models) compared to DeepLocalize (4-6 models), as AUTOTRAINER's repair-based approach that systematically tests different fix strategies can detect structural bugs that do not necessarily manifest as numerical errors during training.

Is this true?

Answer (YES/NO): NO